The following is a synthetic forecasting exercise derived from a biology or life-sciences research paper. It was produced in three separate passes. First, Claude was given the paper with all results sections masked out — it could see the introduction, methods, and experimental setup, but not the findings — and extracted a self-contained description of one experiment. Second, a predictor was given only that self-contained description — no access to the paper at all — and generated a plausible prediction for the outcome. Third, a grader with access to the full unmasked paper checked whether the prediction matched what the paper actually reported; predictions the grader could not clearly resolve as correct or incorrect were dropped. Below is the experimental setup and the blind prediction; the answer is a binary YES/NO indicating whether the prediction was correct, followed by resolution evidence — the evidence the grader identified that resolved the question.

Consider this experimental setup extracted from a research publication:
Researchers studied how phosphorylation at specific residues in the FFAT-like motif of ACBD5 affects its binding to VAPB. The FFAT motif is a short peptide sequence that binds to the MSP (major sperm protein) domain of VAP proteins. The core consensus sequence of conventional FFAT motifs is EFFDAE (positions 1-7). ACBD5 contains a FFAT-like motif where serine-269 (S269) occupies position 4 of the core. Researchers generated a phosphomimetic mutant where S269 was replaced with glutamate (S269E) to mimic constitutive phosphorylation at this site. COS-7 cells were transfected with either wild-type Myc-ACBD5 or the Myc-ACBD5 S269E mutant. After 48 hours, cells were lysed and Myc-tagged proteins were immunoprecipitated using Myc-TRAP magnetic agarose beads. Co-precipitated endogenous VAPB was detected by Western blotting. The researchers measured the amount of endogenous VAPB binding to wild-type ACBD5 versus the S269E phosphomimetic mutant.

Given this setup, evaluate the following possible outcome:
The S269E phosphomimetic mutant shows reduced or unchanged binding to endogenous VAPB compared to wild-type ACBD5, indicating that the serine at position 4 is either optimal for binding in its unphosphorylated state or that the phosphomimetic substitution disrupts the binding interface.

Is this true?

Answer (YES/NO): YES